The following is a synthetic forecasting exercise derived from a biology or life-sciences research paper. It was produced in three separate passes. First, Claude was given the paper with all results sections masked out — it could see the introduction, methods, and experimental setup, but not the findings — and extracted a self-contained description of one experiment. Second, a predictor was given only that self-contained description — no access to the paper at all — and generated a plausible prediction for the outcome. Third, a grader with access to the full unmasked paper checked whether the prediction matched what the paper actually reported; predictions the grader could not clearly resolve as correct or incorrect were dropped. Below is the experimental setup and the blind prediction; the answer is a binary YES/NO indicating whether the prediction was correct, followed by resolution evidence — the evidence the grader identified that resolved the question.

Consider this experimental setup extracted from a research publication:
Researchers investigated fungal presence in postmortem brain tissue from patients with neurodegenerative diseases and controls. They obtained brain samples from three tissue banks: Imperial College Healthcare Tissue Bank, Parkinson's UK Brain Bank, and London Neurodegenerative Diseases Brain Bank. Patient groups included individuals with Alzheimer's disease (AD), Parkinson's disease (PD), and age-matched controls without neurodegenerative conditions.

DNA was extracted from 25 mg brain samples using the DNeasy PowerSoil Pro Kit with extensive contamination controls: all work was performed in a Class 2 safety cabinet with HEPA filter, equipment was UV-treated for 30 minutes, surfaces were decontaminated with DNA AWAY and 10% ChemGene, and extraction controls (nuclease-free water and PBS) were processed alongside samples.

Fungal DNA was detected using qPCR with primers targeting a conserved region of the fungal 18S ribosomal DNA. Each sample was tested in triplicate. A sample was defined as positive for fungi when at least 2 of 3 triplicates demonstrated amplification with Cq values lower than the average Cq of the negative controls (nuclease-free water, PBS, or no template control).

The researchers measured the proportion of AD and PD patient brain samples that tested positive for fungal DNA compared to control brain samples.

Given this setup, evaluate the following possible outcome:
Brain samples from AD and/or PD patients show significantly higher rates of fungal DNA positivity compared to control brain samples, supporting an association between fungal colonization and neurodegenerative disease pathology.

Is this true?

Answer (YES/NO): NO